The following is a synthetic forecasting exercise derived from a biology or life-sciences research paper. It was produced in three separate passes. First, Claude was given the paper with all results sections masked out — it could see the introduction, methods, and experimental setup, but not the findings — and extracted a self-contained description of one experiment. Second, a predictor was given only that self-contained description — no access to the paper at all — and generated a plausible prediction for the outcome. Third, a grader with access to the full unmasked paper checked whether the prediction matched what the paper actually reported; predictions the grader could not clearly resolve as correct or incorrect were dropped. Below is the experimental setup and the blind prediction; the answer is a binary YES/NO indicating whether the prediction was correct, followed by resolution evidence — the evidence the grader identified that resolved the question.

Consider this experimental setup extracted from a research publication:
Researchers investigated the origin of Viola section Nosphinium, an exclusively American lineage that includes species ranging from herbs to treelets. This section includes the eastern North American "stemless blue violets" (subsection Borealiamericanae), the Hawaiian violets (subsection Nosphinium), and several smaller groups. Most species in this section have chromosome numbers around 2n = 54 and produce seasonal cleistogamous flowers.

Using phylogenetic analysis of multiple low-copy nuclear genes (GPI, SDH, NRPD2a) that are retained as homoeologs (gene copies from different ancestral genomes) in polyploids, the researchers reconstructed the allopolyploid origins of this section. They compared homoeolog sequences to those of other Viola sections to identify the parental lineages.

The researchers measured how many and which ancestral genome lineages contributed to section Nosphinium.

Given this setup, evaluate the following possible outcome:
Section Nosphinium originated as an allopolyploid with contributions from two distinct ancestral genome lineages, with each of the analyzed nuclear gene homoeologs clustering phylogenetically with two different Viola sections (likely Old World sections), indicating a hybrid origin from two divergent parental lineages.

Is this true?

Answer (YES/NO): NO